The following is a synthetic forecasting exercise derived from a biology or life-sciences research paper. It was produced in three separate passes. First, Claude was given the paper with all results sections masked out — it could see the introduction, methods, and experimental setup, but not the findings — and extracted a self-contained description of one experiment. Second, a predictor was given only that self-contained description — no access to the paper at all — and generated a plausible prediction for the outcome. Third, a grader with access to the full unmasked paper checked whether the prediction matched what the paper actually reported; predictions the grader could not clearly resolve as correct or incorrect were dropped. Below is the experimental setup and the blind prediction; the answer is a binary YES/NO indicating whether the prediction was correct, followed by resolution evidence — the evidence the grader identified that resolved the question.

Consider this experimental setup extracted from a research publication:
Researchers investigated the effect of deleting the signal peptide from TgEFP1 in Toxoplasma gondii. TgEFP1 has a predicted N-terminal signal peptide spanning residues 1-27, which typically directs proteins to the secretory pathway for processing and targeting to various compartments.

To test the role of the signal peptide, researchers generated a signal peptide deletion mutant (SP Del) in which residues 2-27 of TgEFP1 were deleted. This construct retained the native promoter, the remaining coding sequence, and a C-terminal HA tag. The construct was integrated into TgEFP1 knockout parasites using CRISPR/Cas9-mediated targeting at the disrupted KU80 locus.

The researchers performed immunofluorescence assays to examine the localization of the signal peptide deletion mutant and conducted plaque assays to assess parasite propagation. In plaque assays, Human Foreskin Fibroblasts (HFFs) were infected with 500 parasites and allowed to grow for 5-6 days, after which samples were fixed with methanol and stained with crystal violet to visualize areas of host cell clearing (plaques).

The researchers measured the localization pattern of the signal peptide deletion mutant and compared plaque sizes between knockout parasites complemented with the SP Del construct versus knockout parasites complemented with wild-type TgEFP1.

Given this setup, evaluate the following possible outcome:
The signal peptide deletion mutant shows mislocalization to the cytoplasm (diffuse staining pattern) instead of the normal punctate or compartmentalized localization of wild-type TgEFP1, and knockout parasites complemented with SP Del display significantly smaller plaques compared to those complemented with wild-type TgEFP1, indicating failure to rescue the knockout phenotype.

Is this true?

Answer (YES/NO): NO